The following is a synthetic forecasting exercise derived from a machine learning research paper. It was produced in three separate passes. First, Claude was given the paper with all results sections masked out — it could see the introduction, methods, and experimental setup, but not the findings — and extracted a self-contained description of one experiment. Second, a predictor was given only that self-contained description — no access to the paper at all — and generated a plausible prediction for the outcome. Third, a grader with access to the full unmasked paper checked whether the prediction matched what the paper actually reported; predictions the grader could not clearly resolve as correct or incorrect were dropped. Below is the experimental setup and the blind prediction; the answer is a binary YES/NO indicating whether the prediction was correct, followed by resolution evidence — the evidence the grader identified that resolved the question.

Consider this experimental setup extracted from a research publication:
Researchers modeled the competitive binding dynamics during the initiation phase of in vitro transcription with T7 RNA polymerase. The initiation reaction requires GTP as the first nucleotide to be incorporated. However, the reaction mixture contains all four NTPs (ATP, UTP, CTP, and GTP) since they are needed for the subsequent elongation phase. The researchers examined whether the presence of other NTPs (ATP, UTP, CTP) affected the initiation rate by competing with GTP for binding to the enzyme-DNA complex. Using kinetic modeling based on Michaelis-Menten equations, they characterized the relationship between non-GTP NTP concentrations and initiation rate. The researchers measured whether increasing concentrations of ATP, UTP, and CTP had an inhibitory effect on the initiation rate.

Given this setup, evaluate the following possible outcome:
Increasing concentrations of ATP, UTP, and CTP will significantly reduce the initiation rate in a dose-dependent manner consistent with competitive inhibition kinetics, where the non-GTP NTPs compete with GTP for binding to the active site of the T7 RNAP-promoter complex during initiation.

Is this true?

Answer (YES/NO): YES